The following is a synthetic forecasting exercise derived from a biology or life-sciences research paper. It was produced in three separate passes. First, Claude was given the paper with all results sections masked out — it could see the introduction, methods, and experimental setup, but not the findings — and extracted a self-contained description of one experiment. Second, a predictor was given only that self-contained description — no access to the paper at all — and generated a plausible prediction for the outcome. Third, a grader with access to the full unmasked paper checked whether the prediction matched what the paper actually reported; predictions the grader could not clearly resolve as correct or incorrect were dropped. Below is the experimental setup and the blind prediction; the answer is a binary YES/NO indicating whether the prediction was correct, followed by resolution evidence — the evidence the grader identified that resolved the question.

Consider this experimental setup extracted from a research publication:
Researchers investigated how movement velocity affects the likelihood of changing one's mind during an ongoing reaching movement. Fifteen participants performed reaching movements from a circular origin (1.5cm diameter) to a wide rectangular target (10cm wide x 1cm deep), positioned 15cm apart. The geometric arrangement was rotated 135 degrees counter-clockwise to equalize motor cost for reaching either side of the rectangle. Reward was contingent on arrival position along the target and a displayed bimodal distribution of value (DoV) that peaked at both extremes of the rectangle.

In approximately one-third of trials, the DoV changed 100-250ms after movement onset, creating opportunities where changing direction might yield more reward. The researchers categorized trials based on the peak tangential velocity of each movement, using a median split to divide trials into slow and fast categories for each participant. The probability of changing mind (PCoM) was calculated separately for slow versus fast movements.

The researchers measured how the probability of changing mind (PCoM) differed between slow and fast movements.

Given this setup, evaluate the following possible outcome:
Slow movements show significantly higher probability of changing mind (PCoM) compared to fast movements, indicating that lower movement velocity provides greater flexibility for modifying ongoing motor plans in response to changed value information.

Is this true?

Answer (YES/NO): YES